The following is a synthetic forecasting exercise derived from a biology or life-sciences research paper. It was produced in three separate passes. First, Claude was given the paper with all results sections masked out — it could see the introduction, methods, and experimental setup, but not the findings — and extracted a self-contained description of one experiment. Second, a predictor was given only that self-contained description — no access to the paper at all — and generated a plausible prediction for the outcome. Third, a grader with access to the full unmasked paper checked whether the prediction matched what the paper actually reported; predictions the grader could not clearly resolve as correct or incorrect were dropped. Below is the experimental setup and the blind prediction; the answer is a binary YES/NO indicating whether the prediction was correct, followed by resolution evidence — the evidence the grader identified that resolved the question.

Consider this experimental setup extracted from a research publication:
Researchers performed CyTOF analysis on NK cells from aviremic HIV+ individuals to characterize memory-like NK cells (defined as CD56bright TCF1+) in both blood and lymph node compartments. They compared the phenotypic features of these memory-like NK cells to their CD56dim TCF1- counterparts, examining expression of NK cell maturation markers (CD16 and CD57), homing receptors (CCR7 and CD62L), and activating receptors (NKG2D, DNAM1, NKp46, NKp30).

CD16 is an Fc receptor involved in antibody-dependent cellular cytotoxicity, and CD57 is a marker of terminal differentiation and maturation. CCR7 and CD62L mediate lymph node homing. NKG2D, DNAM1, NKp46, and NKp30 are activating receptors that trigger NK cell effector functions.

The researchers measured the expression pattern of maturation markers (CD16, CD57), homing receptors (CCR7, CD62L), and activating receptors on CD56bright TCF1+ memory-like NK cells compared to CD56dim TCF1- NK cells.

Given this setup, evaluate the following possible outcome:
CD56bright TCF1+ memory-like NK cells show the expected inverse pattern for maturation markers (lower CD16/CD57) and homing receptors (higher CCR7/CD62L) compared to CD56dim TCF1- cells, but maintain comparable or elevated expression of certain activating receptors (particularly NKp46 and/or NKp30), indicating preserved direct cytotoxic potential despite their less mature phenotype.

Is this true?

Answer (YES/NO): YES